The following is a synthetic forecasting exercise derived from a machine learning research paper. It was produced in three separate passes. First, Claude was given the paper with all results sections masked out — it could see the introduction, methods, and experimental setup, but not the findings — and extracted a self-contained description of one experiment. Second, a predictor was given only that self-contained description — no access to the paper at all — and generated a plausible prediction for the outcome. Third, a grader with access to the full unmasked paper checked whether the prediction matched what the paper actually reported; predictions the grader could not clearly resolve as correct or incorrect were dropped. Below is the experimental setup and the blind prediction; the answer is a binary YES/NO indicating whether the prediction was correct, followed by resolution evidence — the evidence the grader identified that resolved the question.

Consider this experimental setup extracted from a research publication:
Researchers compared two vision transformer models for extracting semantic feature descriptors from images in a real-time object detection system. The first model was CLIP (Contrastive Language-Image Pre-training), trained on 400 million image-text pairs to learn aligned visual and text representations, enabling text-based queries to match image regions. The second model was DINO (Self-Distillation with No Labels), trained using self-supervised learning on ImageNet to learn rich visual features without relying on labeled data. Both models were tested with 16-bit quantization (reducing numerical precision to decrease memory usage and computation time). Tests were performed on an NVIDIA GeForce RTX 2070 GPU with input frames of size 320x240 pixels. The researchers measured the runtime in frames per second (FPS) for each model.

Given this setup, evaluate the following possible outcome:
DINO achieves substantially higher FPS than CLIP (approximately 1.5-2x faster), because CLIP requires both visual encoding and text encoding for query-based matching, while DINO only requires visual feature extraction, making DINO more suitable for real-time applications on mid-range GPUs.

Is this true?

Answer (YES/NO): NO